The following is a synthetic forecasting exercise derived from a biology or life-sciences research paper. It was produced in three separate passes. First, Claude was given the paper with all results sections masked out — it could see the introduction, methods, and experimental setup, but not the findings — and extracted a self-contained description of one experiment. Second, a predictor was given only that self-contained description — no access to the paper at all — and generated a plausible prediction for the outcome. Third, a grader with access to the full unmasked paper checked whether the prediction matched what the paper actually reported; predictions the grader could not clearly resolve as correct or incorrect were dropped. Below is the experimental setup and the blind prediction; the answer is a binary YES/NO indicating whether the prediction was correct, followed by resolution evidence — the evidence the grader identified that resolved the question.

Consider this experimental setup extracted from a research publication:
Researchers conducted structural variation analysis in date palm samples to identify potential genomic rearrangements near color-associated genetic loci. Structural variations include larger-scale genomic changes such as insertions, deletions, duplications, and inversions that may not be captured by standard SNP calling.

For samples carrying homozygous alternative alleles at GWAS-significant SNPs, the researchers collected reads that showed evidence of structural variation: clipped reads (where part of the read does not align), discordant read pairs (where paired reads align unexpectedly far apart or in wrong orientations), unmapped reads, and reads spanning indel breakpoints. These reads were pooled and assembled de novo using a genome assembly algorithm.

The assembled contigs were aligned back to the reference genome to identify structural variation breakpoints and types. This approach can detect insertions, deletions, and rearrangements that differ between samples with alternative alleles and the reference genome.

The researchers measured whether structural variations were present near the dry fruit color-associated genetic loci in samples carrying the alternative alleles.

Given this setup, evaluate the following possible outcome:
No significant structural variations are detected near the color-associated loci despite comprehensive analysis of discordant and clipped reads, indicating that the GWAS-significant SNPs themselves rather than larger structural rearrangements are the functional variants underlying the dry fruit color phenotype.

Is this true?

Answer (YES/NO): NO